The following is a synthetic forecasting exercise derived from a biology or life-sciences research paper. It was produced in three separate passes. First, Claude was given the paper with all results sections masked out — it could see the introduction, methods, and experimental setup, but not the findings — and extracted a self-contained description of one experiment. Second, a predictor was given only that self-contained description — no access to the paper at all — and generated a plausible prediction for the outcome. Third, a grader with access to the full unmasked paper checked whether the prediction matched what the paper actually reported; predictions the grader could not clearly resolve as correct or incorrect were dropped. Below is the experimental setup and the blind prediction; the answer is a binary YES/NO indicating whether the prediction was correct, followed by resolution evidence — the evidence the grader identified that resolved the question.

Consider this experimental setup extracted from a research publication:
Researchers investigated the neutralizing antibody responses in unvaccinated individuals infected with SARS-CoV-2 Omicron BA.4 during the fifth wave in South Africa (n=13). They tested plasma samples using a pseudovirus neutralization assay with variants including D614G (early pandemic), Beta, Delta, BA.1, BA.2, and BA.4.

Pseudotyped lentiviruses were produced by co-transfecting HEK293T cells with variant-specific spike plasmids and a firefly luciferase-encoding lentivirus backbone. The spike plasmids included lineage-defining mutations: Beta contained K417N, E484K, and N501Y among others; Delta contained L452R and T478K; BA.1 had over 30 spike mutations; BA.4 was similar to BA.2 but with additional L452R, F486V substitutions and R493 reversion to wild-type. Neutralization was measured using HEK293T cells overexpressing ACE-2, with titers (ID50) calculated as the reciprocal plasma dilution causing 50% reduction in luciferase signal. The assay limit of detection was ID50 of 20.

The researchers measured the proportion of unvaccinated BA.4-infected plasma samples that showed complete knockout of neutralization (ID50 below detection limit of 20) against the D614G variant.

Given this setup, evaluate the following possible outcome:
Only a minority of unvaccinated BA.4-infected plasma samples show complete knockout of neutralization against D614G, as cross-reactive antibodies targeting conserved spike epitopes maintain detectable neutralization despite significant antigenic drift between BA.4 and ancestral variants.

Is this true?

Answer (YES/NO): YES